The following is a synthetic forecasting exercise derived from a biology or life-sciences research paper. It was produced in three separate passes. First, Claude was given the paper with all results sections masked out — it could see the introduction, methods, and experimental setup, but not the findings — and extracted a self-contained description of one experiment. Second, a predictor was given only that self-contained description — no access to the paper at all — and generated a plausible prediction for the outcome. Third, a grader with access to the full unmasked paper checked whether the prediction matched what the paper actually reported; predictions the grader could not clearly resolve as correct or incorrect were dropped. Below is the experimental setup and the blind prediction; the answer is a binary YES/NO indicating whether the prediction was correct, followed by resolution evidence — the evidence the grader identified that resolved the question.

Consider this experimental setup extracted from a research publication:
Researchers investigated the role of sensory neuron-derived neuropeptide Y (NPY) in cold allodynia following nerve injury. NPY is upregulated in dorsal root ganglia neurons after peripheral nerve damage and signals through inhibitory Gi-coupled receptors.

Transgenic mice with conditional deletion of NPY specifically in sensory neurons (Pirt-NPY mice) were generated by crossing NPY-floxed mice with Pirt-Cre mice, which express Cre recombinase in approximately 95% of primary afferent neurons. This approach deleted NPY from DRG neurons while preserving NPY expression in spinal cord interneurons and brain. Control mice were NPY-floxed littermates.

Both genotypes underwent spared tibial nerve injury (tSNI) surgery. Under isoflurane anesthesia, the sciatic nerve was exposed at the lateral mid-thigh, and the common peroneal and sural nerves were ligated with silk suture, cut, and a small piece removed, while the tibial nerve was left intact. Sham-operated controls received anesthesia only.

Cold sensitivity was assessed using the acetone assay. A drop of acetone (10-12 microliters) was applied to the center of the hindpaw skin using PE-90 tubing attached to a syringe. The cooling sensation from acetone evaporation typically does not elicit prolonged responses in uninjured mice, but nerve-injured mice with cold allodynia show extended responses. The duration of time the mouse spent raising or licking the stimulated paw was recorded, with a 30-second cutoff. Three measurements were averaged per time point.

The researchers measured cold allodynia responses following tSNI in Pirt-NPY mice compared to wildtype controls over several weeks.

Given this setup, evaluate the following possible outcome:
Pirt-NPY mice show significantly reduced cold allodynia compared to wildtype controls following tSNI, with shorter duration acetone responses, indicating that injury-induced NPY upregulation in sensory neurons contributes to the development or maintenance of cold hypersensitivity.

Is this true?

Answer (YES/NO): NO